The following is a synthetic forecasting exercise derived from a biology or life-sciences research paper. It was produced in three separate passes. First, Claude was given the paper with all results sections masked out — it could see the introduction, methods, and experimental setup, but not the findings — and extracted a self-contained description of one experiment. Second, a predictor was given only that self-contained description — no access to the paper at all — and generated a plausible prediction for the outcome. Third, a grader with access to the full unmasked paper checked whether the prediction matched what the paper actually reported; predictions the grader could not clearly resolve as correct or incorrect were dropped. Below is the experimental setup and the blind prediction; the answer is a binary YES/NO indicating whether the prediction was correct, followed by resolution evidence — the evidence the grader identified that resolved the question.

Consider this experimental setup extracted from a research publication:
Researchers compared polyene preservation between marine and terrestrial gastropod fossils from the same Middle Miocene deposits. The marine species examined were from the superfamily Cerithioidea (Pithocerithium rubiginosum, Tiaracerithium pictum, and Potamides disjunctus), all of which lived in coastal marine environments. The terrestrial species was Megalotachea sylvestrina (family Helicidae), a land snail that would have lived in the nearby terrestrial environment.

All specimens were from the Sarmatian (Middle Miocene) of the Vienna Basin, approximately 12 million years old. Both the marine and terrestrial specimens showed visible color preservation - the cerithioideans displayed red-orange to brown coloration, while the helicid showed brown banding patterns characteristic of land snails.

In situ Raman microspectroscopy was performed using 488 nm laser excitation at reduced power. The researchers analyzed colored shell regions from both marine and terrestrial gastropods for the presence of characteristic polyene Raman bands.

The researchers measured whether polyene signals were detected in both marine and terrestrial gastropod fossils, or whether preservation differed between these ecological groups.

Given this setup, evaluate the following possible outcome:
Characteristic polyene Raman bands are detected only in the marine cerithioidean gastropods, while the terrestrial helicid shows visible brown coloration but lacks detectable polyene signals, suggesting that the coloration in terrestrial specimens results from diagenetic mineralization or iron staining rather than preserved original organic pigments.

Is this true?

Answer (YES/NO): NO